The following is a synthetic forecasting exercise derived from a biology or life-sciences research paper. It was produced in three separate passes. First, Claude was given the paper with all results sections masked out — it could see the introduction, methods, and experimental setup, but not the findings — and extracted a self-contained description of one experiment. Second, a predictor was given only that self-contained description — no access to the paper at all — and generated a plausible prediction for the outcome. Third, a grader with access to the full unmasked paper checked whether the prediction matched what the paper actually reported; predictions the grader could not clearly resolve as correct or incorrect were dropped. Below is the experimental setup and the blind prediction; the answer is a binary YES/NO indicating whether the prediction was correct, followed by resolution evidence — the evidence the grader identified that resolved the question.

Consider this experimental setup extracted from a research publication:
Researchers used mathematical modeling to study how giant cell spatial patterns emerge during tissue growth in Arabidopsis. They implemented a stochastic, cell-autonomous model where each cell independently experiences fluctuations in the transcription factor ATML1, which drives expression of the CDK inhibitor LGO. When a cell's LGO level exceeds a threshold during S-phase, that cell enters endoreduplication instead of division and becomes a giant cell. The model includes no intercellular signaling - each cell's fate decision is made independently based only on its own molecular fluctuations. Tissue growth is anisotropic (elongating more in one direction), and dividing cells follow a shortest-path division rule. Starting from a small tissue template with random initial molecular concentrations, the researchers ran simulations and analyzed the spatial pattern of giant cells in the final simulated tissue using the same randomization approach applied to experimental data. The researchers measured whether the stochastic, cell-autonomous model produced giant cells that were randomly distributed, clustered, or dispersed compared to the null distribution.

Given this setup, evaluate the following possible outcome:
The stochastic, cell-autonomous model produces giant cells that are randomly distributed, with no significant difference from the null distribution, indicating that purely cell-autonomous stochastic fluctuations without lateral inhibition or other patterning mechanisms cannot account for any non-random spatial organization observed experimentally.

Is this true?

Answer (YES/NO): NO